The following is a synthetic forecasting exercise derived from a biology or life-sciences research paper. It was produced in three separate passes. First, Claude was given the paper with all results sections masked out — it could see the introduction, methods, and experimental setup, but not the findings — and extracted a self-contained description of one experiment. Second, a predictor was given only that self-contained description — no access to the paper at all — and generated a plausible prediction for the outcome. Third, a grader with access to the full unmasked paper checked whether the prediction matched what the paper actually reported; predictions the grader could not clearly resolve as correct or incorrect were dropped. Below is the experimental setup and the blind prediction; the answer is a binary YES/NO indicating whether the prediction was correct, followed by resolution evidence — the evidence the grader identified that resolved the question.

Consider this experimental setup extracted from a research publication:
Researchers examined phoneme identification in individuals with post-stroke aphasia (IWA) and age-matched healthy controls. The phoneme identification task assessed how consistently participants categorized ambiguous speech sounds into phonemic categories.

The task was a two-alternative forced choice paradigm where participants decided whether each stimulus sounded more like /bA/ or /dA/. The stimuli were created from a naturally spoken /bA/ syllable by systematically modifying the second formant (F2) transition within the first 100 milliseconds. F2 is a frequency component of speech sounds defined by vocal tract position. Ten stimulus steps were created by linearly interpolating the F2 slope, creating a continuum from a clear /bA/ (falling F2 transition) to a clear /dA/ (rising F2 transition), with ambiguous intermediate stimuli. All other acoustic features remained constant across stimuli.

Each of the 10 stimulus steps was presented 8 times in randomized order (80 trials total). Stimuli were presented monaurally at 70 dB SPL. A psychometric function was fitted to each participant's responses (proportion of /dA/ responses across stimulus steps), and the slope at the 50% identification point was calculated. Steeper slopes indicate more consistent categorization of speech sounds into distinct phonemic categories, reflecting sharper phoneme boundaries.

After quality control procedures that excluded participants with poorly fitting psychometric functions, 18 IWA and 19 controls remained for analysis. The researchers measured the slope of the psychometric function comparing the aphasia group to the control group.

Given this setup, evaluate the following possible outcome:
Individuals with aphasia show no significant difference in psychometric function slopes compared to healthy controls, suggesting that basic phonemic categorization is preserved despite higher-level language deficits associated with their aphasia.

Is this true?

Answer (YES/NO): NO